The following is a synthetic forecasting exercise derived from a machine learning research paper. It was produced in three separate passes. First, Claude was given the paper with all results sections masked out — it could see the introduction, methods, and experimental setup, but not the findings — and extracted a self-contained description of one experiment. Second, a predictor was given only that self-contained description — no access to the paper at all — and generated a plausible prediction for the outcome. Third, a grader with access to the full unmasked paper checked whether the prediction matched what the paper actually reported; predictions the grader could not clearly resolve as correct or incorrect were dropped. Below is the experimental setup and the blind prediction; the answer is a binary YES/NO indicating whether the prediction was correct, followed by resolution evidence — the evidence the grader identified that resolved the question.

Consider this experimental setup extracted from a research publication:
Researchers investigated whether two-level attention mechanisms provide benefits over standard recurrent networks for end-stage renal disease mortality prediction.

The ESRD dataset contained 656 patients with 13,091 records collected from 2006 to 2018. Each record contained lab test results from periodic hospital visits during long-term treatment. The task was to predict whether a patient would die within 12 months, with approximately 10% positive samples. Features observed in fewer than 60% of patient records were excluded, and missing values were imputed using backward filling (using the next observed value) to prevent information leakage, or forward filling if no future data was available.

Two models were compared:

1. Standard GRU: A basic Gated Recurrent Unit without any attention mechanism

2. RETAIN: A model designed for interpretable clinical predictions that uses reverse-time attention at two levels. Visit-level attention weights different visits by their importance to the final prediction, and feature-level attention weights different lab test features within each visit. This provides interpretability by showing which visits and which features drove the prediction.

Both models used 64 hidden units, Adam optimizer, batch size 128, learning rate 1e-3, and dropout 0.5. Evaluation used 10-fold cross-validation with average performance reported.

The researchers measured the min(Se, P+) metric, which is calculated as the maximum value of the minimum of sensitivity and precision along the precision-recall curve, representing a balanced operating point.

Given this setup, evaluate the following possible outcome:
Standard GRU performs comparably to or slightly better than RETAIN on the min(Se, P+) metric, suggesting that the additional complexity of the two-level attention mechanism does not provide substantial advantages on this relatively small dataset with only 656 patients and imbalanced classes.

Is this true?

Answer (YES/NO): YES